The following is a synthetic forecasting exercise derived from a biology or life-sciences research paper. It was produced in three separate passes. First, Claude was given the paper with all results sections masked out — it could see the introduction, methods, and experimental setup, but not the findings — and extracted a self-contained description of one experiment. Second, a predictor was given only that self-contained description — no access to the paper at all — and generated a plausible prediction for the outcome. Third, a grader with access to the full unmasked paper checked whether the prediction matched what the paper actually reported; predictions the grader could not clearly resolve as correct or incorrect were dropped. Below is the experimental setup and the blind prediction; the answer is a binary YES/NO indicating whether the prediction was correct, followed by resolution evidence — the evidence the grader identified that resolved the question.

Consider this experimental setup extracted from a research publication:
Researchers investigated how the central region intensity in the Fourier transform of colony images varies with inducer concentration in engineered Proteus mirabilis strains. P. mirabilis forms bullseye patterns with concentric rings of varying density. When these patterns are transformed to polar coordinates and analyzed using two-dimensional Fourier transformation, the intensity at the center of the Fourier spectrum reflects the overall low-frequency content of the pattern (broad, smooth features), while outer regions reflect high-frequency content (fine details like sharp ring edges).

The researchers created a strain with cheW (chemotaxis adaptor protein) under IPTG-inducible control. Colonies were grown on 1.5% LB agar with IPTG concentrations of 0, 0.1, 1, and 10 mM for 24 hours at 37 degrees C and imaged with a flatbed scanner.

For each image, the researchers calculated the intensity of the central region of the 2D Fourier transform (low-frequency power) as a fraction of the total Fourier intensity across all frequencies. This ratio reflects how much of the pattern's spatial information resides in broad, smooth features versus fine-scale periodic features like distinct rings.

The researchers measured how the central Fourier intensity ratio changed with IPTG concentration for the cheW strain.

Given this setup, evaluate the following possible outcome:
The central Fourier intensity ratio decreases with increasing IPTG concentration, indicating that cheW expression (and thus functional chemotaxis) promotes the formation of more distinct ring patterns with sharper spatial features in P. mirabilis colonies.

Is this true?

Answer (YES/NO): NO